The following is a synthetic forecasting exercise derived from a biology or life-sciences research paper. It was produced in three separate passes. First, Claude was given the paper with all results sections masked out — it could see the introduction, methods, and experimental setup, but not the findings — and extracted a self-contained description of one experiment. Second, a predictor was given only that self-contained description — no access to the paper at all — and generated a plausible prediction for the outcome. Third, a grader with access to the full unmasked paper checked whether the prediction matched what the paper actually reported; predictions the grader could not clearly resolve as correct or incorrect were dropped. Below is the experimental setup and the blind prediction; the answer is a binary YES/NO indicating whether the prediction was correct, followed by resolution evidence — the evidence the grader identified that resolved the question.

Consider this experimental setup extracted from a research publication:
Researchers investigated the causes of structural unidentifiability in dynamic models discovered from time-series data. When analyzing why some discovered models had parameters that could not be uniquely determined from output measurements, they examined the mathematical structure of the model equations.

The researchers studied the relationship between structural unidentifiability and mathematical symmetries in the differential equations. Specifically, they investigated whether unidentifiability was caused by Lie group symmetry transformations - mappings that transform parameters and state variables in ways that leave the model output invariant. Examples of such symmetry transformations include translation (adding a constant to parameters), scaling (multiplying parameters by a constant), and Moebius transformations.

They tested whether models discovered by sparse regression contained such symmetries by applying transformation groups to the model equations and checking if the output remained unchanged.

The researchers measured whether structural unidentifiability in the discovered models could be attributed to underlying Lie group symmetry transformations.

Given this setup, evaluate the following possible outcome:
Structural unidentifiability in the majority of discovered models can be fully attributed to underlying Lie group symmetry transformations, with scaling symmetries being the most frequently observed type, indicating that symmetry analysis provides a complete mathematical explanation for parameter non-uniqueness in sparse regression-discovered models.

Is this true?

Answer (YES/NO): YES